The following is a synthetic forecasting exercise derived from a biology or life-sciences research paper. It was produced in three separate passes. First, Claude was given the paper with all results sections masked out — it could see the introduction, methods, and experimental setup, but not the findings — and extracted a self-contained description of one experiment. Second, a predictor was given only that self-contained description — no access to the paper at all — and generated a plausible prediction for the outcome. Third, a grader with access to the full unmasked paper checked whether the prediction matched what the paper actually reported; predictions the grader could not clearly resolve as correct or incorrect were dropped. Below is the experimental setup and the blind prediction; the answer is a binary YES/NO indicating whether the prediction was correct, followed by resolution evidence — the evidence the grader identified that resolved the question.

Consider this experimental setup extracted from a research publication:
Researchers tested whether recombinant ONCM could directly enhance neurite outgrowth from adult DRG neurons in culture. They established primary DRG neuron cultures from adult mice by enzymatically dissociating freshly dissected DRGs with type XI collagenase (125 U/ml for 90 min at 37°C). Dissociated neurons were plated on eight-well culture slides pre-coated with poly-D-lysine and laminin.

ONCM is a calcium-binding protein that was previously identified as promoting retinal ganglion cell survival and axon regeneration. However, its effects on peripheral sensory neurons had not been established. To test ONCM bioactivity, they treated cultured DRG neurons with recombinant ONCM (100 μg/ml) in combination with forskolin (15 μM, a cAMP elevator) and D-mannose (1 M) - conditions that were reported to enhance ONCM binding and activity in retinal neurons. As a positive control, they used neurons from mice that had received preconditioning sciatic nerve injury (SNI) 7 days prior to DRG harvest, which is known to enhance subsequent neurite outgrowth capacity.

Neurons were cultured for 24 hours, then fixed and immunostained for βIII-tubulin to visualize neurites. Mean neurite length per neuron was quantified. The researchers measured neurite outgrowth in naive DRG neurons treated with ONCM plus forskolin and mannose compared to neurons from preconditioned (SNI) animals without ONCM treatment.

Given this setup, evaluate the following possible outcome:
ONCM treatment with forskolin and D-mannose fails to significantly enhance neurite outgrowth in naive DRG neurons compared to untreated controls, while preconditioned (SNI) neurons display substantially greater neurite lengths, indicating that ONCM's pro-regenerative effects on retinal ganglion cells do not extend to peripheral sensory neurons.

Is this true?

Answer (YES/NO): NO